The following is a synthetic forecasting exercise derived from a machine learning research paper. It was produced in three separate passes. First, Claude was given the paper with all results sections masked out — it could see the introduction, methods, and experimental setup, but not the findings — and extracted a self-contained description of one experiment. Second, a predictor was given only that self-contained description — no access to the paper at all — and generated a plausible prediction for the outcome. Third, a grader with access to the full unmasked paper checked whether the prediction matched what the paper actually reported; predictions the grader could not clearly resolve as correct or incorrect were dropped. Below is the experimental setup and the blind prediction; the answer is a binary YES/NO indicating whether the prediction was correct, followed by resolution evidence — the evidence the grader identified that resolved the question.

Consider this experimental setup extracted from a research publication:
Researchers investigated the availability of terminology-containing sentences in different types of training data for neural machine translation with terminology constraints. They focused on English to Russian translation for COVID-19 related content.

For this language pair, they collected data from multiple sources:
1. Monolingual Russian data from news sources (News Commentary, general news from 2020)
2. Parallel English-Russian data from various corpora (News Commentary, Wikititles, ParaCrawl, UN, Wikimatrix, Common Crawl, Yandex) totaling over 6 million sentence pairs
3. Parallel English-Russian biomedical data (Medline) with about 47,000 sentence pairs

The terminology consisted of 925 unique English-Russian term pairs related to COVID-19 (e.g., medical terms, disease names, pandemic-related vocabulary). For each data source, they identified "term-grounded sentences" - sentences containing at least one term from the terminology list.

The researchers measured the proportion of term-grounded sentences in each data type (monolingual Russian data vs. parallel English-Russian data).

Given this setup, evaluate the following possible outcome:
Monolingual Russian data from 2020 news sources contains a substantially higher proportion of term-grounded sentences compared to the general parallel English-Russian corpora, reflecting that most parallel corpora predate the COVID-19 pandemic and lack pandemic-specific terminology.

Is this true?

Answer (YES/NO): YES